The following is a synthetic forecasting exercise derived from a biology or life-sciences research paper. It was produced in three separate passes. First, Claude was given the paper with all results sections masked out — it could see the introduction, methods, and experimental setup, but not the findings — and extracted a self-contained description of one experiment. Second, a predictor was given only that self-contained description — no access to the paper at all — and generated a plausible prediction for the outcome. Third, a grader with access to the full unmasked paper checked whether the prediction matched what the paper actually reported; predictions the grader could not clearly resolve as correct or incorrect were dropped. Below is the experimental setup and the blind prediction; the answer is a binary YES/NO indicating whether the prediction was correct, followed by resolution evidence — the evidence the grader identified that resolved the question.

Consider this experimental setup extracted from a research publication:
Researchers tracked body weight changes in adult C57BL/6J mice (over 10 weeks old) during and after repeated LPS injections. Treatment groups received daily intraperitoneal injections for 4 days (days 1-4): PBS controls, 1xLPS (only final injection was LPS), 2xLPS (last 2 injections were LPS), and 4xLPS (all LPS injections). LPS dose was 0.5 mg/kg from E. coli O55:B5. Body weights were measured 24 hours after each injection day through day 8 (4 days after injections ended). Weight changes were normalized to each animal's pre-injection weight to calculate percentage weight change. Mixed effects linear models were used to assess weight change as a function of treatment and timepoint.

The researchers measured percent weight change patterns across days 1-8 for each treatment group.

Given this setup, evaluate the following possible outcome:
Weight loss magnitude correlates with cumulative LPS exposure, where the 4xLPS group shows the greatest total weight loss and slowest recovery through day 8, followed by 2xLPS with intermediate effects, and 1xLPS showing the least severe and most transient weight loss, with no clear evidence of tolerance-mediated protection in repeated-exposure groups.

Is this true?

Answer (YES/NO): NO